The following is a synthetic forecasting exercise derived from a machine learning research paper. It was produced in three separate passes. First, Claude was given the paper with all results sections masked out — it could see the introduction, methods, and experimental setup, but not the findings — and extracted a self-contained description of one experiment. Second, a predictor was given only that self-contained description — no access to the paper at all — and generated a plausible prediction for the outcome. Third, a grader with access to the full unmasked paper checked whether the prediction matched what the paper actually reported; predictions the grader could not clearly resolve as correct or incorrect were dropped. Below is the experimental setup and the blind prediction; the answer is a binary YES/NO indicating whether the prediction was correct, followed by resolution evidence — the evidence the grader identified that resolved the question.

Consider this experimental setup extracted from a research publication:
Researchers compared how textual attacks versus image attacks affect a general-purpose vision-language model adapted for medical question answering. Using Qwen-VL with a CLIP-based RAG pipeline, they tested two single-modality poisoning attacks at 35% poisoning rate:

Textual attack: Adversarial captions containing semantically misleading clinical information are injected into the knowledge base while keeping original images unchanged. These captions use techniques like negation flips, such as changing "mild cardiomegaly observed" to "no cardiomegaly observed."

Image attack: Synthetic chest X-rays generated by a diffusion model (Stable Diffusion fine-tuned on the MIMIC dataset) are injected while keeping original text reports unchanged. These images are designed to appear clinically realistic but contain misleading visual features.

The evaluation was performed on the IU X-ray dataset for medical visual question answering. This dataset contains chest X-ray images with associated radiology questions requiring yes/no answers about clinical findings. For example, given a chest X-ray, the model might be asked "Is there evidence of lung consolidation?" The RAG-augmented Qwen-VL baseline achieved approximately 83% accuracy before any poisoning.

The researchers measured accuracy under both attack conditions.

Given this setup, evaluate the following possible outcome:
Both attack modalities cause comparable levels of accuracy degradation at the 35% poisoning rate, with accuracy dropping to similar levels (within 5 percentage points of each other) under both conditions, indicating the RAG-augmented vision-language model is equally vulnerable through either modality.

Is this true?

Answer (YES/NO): NO